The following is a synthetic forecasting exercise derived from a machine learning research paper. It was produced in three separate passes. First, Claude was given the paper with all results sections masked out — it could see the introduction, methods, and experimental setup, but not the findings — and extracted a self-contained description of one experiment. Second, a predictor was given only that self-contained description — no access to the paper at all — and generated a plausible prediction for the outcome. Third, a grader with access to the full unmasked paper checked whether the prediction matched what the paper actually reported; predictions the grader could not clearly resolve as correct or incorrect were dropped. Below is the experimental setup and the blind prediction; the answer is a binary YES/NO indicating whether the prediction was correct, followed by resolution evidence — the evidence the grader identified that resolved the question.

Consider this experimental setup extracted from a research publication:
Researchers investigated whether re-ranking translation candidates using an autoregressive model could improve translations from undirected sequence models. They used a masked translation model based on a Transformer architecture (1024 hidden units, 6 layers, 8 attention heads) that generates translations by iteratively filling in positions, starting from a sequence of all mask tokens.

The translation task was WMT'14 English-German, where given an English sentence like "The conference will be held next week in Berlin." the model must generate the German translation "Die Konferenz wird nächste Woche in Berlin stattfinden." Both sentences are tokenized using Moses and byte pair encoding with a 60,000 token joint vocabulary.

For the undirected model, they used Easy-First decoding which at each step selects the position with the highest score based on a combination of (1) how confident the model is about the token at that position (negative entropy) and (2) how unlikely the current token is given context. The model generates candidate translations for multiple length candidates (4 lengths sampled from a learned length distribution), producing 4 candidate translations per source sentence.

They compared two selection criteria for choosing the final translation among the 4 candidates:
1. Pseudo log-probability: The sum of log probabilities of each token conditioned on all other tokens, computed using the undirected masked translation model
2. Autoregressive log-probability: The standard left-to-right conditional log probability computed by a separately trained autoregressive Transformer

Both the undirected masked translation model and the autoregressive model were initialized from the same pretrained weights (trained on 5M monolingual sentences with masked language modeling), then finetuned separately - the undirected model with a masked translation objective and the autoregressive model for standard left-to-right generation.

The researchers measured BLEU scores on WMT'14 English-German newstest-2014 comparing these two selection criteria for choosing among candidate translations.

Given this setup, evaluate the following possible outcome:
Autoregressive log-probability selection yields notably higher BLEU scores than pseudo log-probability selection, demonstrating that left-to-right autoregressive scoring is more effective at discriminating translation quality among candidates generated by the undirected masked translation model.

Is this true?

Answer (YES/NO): YES